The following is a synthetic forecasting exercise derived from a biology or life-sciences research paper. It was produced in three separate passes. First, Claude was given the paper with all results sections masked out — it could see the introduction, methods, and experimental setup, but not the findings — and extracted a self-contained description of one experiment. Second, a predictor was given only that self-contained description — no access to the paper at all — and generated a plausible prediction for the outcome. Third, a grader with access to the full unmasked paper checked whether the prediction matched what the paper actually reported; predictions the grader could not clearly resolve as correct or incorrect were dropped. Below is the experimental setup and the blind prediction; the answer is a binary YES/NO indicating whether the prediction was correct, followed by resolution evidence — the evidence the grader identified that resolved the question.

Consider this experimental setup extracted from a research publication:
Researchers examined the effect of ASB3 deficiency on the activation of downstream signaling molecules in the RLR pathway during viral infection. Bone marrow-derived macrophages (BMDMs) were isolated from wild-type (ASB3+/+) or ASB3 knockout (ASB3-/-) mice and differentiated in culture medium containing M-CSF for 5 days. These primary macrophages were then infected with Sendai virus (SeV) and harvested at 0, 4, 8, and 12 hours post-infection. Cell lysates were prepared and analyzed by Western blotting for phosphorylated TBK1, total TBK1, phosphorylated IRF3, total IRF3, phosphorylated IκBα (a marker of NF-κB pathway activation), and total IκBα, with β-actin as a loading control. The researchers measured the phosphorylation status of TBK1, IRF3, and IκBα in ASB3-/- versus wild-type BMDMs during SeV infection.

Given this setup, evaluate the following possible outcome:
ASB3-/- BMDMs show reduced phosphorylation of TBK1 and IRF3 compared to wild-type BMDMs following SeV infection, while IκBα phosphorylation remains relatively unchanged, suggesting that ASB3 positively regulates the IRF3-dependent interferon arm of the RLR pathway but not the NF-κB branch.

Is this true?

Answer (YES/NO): NO